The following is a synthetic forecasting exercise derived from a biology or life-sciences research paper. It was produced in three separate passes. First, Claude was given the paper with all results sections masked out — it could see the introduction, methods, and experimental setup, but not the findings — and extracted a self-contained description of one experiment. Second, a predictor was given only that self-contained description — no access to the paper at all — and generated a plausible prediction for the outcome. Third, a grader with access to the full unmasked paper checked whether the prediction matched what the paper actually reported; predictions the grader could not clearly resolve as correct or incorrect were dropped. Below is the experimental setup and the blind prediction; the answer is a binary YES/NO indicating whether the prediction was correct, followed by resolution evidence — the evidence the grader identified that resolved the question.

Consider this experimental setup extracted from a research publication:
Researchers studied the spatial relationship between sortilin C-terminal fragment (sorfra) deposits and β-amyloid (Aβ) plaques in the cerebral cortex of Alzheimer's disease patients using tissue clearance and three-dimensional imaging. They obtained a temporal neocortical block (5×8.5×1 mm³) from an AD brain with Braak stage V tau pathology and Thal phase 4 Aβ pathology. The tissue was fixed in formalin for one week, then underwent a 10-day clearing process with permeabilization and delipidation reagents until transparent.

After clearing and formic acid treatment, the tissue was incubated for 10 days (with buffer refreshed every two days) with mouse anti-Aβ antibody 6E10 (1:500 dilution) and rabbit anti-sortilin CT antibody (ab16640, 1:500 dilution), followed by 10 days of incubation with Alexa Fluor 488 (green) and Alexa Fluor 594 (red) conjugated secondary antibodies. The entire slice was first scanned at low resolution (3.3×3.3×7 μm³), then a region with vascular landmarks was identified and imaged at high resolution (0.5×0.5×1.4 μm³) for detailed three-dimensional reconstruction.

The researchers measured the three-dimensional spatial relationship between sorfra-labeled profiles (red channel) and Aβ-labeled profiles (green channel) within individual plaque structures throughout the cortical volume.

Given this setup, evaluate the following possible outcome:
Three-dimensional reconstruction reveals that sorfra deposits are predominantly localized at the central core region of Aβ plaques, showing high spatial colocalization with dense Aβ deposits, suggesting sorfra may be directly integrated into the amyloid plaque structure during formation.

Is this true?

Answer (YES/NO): NO